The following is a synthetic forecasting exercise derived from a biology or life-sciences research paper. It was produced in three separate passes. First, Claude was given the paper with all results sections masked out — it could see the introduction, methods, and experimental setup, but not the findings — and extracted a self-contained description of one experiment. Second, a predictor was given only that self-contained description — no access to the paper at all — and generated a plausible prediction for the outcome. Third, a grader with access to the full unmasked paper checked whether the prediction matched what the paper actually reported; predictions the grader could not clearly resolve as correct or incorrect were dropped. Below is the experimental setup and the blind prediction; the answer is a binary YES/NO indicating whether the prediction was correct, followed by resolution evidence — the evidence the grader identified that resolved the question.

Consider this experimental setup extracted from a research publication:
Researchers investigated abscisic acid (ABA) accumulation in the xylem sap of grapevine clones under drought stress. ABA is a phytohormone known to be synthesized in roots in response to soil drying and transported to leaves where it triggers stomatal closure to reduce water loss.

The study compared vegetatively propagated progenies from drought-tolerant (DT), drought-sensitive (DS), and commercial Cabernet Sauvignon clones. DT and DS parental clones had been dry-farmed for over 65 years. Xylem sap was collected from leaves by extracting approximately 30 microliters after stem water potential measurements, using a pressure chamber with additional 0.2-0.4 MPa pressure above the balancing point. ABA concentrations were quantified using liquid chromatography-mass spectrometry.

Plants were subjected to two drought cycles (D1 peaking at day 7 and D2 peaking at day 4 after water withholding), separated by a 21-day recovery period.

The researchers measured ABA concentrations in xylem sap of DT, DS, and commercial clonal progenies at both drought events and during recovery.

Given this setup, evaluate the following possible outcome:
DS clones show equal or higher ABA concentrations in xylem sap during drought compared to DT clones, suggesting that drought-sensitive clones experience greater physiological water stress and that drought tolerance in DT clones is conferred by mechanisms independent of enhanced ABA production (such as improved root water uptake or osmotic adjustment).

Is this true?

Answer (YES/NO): NO